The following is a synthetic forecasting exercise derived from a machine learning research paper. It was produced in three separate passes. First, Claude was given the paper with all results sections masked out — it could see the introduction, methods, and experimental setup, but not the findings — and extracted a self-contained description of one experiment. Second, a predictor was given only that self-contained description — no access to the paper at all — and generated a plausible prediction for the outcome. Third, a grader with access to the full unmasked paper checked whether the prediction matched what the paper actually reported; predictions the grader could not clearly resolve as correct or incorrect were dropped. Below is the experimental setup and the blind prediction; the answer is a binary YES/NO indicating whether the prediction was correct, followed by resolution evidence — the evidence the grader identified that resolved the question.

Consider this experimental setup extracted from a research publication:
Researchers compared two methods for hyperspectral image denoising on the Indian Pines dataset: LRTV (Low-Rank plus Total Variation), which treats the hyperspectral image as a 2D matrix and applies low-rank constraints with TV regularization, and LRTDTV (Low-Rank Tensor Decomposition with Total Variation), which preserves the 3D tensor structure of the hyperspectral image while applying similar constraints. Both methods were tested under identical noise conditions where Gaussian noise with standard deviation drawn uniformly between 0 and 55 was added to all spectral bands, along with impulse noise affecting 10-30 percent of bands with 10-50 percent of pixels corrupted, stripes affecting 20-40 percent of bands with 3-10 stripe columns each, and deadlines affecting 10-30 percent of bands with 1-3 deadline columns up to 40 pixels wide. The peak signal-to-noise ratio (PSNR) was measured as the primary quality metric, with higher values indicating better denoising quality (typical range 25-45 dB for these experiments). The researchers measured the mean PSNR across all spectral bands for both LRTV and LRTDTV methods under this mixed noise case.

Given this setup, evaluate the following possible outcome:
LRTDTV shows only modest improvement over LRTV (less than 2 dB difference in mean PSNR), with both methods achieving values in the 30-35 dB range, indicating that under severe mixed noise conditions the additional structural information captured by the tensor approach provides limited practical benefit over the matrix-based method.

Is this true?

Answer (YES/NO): NO